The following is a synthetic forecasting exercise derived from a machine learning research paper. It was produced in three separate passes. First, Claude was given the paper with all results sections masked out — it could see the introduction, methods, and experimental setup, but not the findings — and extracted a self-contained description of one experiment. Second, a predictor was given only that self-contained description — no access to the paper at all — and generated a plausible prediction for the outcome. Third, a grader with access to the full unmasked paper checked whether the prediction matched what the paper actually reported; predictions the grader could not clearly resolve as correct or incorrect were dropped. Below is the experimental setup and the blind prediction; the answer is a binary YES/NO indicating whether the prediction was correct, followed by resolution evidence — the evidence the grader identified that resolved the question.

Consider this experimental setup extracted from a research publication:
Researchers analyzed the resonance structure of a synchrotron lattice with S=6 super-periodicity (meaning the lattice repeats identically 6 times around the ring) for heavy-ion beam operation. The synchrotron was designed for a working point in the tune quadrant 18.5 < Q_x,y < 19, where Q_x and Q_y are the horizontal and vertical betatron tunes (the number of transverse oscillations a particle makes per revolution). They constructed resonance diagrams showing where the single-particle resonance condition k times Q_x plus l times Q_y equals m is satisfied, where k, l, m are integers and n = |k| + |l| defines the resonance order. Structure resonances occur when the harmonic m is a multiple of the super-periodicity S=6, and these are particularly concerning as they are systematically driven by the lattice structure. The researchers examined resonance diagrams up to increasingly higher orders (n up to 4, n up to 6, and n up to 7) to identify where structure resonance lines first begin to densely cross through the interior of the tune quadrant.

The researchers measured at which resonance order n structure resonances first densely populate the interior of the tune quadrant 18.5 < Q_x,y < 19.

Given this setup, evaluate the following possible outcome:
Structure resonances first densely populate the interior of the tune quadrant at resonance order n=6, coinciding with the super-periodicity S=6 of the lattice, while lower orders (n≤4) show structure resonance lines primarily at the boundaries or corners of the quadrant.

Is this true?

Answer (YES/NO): NO